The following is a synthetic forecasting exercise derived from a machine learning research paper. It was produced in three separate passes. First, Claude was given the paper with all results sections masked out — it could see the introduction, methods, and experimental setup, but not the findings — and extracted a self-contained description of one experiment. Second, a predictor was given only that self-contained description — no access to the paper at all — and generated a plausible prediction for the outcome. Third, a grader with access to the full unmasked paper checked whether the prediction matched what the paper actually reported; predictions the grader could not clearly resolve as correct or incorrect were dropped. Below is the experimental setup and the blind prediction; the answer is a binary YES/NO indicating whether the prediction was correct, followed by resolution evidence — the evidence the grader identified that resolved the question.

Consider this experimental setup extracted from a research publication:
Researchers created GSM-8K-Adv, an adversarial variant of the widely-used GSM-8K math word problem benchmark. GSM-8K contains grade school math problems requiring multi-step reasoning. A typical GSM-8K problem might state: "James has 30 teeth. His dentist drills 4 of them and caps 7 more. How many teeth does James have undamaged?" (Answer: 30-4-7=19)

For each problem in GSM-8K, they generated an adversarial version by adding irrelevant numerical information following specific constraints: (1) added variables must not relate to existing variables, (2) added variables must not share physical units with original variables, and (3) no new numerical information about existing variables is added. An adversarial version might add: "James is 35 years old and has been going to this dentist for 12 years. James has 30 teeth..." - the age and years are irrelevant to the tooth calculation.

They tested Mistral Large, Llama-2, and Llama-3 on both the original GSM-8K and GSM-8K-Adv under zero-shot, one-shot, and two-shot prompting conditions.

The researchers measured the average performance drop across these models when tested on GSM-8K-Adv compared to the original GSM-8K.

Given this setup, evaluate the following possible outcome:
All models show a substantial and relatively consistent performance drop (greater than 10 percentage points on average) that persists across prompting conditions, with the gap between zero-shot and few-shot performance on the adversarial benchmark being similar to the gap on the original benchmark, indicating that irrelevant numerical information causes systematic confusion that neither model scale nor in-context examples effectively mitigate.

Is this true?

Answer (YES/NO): NO